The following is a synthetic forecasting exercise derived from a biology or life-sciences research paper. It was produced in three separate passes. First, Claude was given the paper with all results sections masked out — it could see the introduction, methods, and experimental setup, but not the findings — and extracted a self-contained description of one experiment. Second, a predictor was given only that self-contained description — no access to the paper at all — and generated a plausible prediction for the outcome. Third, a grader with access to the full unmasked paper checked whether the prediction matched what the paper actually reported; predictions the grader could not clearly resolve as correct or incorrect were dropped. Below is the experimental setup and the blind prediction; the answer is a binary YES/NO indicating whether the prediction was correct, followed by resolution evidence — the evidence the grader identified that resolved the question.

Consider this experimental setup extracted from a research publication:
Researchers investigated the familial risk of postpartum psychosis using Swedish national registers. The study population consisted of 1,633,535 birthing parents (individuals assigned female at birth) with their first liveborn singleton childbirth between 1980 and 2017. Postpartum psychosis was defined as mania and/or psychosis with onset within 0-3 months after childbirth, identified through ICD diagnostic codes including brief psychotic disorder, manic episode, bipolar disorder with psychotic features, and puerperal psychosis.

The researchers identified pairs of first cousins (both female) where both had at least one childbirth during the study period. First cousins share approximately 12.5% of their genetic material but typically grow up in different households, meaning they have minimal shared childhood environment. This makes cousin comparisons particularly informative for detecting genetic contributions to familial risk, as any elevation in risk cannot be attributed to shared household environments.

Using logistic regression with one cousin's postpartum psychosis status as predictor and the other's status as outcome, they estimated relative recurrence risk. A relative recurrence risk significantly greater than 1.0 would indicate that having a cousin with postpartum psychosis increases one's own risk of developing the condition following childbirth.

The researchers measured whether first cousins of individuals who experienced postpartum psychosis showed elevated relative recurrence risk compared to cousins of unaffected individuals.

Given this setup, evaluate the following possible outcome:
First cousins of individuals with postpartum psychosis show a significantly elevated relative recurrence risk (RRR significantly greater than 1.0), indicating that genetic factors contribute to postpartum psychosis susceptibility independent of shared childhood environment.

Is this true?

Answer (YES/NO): NO